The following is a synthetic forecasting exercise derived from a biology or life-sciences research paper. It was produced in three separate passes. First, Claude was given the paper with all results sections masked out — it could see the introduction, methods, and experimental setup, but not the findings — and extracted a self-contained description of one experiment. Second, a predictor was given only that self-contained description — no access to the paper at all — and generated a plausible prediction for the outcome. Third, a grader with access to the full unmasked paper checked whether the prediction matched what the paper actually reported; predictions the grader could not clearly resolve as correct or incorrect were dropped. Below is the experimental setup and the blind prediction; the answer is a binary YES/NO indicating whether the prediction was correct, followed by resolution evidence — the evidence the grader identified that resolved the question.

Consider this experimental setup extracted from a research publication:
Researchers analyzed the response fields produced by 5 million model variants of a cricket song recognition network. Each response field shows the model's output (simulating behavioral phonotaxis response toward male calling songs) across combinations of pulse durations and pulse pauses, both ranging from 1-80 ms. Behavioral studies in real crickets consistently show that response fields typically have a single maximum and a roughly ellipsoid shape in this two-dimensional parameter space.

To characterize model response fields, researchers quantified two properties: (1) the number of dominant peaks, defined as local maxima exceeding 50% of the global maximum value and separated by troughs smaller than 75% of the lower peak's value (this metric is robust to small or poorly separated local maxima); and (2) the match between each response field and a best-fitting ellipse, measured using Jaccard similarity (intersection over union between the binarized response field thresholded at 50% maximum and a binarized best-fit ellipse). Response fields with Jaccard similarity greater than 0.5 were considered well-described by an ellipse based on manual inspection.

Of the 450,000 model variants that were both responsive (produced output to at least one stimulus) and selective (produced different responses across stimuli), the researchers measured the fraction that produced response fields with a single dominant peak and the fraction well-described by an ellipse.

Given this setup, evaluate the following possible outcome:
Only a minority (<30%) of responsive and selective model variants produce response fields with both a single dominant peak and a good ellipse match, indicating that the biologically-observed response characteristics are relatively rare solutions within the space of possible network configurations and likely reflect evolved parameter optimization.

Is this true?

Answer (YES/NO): NO